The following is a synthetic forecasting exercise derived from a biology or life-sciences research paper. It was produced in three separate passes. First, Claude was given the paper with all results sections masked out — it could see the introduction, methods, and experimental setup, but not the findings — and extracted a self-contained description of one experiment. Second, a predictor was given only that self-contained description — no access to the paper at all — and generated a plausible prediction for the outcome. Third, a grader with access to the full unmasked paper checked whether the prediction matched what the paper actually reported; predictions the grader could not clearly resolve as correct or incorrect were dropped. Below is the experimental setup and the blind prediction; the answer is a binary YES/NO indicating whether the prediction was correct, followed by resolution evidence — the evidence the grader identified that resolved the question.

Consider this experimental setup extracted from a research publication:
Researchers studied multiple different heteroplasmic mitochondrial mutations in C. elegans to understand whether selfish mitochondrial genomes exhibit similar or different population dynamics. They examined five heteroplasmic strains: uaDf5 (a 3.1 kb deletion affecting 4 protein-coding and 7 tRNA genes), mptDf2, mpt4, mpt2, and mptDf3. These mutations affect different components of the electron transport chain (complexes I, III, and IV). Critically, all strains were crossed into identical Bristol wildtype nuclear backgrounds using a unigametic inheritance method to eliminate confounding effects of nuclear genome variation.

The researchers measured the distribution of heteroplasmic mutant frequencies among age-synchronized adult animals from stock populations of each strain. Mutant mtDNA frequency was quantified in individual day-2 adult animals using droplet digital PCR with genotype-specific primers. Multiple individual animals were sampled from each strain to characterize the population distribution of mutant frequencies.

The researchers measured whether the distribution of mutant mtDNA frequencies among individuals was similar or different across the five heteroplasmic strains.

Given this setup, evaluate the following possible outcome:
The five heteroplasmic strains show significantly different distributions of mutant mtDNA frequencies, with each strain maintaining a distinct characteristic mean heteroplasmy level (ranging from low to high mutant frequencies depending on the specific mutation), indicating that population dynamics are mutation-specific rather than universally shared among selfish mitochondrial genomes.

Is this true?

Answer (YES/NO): YES